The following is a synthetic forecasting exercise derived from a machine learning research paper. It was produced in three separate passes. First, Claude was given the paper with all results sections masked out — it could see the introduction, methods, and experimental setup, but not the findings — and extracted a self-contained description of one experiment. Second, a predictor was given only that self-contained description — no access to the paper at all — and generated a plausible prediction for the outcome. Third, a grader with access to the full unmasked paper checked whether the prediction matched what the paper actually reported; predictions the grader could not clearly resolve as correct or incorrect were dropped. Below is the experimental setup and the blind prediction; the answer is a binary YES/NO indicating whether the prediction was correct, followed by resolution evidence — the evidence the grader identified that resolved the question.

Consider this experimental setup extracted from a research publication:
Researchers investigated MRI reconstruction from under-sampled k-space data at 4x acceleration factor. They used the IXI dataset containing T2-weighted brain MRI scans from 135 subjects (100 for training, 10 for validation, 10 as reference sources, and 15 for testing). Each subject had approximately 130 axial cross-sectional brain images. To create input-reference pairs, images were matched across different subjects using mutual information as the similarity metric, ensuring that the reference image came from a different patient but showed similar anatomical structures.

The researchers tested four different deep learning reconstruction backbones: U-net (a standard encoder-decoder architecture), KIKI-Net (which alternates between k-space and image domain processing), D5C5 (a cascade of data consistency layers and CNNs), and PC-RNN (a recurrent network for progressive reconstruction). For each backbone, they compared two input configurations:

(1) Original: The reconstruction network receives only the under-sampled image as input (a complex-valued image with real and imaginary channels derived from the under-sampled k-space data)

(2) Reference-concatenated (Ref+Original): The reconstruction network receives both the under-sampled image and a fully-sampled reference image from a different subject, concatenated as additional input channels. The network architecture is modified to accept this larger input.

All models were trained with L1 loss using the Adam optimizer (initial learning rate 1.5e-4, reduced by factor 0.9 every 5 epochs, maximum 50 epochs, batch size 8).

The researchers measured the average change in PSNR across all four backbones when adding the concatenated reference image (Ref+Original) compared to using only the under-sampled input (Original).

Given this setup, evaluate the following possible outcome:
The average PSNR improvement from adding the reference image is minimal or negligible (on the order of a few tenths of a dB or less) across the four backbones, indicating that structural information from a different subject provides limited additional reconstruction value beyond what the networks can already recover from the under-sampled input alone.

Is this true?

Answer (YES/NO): NO